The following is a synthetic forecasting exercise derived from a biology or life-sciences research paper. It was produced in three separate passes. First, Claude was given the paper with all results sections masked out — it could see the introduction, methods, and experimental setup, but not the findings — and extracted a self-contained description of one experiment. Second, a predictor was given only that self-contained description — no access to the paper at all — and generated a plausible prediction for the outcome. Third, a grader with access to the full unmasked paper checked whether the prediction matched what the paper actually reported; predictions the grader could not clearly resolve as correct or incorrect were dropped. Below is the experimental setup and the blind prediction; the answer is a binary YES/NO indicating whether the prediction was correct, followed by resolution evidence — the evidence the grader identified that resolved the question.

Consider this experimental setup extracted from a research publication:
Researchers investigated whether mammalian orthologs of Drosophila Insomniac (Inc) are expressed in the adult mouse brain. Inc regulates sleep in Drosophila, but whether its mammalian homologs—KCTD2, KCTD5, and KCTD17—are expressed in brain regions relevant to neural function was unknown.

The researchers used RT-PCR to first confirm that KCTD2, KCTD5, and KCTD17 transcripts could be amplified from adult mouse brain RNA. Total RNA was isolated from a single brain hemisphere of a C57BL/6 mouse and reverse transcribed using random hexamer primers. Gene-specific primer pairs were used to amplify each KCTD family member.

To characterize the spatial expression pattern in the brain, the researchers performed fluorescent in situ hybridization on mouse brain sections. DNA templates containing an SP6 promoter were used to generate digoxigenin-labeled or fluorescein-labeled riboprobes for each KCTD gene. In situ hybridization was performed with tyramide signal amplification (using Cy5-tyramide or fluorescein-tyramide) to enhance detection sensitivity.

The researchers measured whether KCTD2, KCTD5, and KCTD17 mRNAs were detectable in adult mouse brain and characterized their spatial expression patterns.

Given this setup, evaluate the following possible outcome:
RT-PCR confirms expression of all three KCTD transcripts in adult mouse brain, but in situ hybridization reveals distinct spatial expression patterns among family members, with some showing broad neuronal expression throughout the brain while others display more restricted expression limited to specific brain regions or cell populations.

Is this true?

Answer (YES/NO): NO